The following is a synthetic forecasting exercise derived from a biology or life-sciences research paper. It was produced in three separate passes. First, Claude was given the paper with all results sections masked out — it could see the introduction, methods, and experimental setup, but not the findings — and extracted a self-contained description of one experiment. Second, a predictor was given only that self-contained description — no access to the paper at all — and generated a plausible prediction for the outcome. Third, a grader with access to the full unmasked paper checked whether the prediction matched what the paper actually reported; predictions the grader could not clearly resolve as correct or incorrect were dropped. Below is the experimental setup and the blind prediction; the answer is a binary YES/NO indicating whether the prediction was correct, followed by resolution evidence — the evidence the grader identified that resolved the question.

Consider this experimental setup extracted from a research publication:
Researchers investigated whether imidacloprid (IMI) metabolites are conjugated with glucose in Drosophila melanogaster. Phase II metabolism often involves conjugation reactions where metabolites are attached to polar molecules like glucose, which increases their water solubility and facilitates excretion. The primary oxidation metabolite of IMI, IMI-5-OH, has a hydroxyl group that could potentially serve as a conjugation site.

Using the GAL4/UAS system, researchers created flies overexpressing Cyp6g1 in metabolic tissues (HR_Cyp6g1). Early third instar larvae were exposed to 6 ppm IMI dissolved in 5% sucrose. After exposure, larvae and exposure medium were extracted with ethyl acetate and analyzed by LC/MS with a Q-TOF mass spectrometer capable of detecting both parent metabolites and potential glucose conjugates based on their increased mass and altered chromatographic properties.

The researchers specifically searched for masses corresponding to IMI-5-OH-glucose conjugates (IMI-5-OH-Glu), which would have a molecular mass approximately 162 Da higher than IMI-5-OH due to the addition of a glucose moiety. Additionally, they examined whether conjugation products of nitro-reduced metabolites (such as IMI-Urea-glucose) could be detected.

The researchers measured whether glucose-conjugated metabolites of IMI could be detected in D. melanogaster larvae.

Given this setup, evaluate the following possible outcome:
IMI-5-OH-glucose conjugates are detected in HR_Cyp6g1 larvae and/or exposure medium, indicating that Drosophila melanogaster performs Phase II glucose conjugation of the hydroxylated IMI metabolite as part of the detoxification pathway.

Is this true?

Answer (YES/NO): NO